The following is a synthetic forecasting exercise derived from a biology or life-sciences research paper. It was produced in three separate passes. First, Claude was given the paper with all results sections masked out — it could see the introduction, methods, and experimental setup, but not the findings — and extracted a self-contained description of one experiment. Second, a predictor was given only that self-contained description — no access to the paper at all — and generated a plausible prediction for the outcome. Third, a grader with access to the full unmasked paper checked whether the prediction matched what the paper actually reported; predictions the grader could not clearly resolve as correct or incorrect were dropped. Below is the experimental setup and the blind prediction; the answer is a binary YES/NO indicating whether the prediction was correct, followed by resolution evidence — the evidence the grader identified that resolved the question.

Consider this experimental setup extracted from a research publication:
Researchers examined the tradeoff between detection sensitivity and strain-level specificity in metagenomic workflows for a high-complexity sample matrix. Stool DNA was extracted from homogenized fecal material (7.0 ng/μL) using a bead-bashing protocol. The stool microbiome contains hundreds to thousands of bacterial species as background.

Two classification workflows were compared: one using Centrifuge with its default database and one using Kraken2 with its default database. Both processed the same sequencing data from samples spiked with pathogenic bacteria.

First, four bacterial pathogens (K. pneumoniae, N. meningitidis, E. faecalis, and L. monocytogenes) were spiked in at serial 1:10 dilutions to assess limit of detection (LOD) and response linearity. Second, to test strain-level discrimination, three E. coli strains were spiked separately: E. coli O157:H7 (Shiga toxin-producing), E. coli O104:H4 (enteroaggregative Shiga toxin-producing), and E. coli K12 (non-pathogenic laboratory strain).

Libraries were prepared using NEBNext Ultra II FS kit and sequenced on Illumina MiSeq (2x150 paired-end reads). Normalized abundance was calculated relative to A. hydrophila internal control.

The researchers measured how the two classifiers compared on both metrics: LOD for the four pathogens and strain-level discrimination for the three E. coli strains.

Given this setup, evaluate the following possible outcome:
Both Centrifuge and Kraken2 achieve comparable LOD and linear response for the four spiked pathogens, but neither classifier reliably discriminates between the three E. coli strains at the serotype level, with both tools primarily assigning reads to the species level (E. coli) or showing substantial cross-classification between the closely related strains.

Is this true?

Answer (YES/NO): NO